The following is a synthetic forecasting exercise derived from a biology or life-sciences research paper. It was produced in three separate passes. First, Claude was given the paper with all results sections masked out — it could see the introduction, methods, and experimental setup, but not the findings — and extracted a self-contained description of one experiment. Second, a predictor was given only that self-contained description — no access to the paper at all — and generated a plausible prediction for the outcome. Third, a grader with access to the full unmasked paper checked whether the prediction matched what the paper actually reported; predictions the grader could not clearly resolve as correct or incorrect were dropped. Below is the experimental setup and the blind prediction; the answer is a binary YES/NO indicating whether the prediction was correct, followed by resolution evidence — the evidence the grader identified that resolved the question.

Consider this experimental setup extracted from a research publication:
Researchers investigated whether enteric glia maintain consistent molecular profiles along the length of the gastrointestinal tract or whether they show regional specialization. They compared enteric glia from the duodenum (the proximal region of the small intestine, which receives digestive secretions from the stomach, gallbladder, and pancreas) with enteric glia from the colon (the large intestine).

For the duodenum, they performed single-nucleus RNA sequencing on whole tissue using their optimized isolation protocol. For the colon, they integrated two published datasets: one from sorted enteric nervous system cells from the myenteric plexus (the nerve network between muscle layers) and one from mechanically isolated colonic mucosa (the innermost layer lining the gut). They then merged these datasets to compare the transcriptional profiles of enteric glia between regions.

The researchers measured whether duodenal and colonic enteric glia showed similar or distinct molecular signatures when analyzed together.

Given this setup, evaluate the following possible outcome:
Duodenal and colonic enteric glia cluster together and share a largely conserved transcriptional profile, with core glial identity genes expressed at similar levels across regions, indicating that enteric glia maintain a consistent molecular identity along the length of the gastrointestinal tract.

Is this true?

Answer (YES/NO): NO